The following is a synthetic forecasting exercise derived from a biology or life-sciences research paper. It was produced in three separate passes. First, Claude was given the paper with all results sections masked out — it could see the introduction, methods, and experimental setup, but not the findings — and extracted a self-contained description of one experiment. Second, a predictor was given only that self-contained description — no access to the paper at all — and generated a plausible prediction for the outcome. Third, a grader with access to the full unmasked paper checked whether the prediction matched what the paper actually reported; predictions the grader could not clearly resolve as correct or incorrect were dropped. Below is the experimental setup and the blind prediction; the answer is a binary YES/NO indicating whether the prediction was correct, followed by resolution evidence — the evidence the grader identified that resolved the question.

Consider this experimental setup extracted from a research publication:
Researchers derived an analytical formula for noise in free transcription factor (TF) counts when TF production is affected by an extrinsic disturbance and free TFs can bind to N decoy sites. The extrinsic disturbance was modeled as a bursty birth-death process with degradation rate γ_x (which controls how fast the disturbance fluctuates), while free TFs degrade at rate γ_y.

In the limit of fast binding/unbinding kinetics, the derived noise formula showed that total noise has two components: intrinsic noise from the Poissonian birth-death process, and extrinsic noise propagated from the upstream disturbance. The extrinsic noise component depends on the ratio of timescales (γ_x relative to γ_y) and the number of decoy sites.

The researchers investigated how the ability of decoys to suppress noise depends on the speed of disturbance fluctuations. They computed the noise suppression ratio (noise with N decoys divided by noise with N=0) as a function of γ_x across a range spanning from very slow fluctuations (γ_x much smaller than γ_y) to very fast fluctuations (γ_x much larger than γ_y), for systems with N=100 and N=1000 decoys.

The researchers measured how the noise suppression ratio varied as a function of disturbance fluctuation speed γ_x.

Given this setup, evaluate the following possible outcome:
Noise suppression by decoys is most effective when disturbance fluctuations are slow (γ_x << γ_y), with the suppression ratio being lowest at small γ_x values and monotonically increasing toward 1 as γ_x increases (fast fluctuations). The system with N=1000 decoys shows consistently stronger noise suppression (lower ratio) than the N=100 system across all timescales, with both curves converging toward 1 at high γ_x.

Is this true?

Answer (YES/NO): NO